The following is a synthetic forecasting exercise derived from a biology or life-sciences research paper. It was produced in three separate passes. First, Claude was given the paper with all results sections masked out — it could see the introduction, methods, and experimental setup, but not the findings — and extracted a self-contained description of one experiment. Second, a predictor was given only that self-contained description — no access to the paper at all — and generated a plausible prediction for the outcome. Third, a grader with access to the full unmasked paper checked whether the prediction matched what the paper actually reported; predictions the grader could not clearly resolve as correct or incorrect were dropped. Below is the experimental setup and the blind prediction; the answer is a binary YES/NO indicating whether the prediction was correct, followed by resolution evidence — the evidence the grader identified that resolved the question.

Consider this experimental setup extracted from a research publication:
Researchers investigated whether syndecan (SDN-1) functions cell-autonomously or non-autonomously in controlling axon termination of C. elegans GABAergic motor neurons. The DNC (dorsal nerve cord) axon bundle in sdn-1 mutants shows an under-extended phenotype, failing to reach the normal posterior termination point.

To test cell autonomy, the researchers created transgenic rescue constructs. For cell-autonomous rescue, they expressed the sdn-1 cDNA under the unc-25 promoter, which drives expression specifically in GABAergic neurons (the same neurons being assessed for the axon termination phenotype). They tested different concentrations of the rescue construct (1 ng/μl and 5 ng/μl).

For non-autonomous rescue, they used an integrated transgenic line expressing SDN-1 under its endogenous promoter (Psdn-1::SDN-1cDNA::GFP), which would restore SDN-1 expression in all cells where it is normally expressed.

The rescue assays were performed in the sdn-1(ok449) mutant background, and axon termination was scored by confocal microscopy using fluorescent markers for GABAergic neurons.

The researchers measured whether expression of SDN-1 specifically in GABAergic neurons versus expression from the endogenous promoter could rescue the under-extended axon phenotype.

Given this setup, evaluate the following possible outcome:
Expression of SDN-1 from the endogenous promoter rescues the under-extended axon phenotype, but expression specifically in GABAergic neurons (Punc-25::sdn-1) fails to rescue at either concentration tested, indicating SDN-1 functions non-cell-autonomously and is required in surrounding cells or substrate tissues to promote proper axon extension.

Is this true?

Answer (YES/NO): YES